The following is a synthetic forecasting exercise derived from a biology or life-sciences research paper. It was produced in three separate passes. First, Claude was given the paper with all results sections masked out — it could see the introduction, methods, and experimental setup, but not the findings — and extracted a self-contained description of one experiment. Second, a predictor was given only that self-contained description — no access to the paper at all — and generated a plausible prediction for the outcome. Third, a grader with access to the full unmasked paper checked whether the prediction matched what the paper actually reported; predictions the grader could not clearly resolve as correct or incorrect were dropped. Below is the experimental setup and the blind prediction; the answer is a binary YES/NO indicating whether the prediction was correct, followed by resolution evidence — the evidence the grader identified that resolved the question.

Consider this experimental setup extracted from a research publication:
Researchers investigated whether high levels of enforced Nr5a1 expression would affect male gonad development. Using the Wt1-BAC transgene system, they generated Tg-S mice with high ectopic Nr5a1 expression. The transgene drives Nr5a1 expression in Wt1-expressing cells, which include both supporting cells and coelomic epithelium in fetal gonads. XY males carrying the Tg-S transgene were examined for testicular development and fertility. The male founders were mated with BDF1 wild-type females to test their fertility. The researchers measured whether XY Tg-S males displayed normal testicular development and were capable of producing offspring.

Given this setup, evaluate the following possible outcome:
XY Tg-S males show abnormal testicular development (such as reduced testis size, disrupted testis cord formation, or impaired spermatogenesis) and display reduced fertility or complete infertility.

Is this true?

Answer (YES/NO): NO